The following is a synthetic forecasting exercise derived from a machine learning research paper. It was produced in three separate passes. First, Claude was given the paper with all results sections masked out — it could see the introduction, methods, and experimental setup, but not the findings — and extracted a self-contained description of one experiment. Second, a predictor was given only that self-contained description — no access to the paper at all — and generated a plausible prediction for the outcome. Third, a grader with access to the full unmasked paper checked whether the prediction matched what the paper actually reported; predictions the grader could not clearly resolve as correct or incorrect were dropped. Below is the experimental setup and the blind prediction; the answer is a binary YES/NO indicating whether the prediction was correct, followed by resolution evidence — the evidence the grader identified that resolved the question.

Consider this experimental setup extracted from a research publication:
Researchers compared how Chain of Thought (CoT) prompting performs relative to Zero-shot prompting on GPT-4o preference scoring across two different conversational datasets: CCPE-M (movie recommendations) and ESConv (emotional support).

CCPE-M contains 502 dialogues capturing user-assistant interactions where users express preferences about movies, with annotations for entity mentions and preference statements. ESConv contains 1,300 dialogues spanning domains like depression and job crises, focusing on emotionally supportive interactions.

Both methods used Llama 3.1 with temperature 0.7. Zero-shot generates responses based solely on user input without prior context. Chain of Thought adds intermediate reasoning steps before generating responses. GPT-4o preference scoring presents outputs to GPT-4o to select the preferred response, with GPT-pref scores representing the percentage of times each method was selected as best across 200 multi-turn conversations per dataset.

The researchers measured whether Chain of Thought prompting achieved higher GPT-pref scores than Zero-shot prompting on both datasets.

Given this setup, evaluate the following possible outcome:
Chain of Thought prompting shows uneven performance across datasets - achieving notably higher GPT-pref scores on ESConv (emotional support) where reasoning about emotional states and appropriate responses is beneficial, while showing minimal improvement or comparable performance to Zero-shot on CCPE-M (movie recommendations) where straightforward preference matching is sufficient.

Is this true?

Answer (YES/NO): NO